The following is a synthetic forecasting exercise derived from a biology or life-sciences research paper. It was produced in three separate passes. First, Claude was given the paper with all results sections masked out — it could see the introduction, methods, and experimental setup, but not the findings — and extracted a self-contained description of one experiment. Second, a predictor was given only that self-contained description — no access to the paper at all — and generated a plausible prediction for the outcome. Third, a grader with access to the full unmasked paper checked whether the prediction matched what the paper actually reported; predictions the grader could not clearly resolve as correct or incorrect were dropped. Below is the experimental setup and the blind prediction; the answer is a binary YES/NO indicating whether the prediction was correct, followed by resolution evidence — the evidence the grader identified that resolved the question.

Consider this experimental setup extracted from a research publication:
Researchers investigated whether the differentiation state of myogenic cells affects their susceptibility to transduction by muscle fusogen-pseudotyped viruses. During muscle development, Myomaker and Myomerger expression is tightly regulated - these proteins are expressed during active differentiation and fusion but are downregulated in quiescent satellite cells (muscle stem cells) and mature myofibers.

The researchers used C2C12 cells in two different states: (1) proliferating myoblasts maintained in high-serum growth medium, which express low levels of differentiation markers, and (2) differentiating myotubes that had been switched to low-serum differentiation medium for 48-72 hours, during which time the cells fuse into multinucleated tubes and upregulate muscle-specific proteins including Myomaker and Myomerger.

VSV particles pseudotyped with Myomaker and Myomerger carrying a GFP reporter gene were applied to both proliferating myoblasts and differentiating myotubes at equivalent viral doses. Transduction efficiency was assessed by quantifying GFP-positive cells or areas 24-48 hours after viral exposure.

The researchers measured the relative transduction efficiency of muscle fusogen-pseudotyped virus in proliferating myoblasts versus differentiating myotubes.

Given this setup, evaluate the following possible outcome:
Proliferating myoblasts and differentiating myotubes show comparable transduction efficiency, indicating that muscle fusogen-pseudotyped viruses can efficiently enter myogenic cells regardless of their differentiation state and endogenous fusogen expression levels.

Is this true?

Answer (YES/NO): NO